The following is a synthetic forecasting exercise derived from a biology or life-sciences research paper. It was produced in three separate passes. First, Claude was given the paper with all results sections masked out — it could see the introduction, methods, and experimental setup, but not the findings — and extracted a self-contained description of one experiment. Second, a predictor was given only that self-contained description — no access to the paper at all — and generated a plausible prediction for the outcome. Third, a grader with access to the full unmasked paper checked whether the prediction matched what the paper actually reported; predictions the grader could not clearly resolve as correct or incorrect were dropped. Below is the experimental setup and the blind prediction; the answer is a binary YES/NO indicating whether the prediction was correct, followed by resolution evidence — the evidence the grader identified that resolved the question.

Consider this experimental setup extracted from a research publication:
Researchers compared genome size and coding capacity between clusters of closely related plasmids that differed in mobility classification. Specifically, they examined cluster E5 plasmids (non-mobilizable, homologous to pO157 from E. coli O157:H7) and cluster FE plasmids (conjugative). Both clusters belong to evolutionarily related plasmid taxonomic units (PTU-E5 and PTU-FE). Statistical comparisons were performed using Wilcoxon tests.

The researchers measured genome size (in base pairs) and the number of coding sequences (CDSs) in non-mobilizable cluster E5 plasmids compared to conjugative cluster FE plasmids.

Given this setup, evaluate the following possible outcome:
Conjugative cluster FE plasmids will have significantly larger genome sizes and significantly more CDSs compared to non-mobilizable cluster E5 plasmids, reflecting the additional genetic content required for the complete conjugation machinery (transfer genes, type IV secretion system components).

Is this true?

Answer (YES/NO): NO